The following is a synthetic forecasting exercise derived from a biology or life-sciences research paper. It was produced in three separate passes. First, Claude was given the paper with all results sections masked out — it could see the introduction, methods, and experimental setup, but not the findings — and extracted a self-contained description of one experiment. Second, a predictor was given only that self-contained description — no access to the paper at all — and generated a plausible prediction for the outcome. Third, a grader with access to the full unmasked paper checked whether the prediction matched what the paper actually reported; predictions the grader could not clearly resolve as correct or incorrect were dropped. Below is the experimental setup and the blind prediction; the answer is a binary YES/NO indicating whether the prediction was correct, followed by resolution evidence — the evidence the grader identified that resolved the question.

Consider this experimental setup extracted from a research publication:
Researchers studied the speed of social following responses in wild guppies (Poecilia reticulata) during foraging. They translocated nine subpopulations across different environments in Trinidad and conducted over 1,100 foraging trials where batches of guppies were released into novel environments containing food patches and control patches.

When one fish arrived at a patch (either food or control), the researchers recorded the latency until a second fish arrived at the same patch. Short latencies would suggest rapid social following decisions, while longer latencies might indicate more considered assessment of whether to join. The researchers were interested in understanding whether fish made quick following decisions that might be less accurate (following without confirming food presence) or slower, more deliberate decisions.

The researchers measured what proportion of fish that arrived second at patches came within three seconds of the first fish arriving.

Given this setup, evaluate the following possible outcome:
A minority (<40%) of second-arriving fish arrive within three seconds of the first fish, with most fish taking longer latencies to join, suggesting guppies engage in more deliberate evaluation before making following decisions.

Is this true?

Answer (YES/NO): NO